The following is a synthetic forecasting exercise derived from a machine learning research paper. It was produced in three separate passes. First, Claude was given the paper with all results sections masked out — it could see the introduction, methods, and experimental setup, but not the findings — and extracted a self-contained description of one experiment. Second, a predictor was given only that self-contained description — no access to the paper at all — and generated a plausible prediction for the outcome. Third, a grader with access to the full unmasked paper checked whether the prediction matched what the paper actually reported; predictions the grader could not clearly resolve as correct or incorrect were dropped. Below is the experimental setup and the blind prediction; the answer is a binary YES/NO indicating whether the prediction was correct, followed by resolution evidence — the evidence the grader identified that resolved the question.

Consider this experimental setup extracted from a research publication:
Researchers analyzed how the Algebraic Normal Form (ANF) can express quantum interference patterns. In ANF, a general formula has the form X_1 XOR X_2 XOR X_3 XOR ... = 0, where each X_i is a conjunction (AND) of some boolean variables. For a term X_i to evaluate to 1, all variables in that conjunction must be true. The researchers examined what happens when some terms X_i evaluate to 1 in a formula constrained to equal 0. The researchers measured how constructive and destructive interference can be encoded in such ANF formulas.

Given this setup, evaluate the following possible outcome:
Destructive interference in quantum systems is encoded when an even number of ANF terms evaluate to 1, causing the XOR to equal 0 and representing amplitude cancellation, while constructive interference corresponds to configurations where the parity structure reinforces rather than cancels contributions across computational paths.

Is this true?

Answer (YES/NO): NO